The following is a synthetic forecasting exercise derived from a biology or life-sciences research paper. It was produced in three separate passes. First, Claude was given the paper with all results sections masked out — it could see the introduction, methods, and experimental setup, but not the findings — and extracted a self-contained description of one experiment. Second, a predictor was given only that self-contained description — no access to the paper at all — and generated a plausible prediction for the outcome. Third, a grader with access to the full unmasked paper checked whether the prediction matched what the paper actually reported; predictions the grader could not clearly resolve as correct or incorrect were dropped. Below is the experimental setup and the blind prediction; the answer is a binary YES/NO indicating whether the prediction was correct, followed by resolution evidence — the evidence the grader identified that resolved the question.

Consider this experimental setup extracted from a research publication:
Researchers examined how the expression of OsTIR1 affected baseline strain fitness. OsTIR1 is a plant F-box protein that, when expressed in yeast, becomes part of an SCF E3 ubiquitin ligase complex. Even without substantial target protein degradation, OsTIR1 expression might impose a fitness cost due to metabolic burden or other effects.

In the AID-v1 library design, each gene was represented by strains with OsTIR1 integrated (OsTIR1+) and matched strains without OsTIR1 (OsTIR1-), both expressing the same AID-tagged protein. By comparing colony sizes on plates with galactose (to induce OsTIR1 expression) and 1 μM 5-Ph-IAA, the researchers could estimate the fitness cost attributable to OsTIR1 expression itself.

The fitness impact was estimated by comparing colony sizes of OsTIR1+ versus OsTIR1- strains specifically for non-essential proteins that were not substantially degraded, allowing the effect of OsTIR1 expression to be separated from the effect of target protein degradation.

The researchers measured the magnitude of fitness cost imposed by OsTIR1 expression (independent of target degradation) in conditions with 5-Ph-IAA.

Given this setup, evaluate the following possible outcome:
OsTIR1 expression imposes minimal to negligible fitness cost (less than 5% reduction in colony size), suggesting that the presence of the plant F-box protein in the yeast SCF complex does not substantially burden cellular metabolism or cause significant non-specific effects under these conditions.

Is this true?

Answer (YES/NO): NO